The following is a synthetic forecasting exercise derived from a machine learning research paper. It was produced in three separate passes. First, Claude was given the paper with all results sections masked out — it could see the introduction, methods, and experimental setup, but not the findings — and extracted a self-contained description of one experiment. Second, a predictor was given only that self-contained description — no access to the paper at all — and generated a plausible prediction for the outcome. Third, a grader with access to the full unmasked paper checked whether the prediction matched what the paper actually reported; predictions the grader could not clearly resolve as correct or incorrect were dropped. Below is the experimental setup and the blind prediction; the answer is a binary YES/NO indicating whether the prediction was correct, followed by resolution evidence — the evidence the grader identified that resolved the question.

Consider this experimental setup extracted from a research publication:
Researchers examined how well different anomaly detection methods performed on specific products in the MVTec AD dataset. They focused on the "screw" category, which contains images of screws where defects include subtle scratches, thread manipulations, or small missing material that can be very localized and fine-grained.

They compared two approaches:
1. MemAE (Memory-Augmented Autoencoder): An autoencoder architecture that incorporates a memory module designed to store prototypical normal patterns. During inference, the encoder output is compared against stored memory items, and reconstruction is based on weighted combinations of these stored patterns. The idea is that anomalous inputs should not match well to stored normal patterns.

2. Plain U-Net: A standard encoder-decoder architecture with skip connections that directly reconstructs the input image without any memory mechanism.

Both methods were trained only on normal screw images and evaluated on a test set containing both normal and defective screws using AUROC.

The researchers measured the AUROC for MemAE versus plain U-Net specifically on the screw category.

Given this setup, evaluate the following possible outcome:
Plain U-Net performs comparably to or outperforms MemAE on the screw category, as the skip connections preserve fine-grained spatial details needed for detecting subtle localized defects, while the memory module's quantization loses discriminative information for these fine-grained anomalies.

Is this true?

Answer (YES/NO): YES